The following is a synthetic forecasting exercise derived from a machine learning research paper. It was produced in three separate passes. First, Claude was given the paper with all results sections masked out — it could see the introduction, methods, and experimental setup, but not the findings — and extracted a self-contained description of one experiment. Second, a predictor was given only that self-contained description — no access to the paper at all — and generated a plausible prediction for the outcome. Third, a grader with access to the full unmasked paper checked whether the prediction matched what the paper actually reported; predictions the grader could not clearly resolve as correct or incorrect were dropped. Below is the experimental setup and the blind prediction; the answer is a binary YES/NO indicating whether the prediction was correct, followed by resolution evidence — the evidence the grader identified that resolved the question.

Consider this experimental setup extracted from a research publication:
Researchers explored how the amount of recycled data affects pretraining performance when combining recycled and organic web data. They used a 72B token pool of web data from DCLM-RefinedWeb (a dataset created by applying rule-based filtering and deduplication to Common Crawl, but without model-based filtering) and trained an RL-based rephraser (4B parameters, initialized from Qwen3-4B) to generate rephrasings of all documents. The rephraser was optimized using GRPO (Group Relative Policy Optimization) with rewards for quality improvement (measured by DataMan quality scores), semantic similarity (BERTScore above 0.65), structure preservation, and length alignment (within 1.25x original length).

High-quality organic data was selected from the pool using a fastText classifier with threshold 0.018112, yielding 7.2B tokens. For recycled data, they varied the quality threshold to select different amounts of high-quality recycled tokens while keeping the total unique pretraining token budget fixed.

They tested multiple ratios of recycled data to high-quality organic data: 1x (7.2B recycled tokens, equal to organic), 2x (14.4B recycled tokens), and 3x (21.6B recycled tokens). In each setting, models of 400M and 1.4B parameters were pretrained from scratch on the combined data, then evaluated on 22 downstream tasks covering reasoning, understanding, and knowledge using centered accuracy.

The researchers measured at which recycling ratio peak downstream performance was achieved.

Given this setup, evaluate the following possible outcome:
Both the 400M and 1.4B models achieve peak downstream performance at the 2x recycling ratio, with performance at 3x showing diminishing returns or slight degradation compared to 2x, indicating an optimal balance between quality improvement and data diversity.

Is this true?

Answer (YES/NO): NO